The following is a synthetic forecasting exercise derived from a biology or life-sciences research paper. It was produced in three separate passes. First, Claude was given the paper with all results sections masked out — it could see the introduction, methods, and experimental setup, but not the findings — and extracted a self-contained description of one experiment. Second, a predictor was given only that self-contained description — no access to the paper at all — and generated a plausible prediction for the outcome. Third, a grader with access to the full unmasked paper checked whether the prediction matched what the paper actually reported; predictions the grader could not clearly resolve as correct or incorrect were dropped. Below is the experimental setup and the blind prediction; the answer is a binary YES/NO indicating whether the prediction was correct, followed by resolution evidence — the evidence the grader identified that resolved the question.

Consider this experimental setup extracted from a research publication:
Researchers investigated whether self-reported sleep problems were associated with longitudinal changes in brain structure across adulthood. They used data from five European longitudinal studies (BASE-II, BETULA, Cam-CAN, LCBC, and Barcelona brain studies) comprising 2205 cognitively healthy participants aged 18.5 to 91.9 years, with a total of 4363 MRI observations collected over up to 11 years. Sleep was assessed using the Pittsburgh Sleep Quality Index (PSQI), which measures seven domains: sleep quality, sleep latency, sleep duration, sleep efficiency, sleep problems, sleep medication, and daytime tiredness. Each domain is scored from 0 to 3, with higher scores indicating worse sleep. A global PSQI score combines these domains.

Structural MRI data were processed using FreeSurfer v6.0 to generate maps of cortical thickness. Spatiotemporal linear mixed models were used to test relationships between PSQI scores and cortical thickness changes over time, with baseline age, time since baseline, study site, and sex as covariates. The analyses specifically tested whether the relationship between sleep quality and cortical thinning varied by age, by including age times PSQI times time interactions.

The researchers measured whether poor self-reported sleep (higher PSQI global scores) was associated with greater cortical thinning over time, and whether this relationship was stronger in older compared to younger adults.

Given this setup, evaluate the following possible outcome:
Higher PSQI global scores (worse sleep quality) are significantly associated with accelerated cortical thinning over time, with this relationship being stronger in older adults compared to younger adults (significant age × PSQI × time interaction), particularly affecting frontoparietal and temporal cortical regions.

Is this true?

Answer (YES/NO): NO